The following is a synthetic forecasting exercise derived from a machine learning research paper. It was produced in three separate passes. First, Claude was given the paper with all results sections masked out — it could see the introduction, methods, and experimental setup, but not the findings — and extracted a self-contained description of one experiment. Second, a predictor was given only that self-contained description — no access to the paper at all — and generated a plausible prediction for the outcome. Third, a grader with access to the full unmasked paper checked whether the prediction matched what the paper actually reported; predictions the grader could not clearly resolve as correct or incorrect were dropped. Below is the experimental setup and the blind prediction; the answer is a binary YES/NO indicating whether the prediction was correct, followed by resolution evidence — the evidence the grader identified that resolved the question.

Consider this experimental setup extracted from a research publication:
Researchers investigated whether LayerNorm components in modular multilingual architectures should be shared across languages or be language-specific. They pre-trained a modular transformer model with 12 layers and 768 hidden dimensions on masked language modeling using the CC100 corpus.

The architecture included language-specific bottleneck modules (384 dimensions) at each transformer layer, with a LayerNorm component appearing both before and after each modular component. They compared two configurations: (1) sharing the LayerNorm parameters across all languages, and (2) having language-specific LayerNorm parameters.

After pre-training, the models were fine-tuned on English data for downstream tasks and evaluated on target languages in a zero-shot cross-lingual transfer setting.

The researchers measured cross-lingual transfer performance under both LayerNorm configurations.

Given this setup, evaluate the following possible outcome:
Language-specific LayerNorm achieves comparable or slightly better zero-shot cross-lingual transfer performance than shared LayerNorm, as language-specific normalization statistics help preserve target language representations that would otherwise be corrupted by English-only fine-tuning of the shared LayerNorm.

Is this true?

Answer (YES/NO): NO